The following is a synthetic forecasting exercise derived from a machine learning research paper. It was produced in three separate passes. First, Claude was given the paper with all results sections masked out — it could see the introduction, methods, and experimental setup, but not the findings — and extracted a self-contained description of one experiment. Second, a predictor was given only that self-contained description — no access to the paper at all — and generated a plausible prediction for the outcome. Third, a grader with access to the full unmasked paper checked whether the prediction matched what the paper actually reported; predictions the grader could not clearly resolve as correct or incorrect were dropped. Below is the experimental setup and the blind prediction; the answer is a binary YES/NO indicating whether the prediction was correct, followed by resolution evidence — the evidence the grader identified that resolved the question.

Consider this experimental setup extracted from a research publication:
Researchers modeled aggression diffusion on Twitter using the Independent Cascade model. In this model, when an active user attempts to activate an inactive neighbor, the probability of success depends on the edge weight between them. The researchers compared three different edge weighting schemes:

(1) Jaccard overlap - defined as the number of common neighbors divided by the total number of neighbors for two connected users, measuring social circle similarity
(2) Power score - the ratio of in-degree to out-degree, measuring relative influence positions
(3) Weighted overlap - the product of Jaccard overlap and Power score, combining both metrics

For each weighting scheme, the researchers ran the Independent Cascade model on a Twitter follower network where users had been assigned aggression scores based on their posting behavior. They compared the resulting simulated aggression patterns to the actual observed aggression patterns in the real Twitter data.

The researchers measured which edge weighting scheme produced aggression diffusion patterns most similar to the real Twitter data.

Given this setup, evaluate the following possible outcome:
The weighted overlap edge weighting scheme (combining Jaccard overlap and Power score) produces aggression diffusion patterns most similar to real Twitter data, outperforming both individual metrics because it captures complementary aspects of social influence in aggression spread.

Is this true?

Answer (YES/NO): NO